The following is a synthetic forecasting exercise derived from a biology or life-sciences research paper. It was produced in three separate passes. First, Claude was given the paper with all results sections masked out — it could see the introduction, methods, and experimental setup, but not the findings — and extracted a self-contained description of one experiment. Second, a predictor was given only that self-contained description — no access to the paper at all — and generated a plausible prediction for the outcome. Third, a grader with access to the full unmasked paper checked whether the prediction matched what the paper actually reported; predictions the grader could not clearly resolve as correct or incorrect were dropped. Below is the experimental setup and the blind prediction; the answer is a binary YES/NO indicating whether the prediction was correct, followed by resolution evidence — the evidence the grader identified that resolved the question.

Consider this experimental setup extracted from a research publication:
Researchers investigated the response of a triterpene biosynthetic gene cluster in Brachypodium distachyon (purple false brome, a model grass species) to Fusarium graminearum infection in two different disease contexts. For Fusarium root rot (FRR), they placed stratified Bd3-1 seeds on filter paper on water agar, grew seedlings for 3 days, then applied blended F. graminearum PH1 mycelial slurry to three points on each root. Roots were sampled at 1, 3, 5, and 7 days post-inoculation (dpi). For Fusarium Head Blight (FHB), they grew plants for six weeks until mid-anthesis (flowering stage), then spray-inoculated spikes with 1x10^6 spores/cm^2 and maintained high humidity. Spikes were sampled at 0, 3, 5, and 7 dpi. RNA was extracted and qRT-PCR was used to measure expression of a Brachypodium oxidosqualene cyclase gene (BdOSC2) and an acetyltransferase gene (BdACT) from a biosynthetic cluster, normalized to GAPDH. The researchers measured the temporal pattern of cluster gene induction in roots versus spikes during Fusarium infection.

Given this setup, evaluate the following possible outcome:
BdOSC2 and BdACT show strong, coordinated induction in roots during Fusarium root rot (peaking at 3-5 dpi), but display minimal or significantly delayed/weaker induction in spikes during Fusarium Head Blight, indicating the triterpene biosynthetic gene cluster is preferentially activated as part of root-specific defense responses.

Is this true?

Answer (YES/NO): NO